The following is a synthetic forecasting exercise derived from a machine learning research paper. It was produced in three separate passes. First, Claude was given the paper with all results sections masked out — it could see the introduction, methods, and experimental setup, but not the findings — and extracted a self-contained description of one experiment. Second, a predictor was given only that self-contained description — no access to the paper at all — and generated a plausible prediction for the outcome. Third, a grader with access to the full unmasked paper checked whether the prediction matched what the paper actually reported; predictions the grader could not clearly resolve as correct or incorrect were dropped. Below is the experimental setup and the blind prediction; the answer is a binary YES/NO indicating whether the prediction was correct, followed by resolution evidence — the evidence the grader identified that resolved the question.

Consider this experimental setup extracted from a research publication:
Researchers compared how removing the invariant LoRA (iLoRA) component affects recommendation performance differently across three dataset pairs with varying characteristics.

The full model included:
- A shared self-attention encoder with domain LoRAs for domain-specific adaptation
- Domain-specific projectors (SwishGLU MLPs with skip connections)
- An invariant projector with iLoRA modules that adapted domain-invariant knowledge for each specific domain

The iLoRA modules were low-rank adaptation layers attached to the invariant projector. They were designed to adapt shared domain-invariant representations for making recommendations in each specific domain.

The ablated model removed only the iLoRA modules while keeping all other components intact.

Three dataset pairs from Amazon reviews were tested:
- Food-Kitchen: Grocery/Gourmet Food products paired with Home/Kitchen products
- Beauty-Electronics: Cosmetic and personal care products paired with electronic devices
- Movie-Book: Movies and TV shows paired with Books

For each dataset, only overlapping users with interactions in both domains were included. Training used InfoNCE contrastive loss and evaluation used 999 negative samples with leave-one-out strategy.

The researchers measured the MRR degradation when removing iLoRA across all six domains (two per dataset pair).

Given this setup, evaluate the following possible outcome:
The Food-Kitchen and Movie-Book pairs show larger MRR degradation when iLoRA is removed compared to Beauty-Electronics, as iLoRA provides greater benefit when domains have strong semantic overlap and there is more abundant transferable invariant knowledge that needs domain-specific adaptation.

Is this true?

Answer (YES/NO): NO